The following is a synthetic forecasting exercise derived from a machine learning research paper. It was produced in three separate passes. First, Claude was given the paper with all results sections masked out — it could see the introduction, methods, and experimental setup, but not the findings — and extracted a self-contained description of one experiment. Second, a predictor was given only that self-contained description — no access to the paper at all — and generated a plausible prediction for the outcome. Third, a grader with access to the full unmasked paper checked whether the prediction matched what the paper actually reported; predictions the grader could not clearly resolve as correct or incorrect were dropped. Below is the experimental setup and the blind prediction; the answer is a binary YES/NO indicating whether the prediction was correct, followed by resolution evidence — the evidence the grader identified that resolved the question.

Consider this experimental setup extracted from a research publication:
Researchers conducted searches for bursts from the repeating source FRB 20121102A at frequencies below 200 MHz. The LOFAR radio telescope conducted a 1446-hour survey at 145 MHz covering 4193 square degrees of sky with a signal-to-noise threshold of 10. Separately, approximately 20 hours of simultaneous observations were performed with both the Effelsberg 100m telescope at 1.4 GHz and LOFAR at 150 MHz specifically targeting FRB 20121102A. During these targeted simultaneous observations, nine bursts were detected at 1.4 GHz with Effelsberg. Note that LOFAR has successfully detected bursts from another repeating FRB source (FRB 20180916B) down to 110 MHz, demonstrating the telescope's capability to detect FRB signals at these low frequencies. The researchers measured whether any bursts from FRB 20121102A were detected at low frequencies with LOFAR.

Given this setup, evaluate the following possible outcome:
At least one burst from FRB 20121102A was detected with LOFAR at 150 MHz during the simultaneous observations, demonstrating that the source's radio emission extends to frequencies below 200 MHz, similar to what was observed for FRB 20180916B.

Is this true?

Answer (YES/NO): NO